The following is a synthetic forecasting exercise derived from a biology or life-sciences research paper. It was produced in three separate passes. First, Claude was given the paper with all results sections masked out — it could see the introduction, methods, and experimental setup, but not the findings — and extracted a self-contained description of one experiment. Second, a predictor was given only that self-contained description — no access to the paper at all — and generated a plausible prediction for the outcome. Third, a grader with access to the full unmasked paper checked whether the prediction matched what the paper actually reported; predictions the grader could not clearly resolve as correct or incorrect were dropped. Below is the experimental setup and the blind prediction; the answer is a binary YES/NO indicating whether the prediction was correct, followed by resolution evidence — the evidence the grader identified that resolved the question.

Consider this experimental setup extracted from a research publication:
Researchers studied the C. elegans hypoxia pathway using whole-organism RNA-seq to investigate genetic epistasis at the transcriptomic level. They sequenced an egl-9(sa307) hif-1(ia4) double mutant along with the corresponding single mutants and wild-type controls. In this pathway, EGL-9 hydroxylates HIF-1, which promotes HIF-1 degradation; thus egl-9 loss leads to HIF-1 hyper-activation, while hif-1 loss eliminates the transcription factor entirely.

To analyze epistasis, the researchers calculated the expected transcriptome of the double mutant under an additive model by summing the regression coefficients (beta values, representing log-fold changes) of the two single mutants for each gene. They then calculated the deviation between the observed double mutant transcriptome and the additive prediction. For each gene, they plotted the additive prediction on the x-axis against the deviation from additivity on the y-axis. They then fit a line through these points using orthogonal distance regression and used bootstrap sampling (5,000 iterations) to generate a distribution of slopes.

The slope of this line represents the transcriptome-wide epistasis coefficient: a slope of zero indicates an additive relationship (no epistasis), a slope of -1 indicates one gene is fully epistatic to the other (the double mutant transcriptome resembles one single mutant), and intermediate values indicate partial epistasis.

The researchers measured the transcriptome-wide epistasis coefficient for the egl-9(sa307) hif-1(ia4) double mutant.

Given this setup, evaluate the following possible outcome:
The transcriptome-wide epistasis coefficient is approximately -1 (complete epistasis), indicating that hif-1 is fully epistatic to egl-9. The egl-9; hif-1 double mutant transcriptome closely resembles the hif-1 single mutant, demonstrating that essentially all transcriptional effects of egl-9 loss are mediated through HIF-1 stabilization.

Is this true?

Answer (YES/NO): YES